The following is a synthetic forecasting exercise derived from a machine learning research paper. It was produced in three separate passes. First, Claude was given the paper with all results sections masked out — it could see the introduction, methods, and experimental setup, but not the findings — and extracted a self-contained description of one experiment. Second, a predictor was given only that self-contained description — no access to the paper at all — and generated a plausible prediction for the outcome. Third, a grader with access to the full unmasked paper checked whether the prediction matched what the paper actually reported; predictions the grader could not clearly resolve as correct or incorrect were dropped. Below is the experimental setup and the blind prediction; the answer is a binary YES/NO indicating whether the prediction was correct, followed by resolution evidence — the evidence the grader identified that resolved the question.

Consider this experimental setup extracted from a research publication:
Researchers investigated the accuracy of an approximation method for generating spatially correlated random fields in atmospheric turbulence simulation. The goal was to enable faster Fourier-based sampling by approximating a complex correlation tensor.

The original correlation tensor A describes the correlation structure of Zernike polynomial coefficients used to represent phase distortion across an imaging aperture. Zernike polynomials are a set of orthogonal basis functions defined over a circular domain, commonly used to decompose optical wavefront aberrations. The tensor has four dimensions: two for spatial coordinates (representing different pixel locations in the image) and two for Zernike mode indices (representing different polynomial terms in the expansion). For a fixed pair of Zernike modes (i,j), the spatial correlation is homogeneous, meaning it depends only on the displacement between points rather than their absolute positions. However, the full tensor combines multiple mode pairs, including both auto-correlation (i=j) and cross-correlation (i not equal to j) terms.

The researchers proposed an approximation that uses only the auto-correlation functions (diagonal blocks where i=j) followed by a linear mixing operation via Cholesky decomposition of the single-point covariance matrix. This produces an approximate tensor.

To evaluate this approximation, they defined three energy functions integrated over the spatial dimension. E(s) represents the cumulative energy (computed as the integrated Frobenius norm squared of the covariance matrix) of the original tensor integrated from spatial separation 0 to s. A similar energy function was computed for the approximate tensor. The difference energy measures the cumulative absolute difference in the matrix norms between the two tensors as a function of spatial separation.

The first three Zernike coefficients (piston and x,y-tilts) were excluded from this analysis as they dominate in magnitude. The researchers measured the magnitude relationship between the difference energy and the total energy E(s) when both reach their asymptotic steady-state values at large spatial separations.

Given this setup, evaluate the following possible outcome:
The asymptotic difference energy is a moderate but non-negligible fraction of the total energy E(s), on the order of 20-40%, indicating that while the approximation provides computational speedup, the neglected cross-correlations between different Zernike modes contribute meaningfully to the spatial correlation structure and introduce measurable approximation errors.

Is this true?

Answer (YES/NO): NO